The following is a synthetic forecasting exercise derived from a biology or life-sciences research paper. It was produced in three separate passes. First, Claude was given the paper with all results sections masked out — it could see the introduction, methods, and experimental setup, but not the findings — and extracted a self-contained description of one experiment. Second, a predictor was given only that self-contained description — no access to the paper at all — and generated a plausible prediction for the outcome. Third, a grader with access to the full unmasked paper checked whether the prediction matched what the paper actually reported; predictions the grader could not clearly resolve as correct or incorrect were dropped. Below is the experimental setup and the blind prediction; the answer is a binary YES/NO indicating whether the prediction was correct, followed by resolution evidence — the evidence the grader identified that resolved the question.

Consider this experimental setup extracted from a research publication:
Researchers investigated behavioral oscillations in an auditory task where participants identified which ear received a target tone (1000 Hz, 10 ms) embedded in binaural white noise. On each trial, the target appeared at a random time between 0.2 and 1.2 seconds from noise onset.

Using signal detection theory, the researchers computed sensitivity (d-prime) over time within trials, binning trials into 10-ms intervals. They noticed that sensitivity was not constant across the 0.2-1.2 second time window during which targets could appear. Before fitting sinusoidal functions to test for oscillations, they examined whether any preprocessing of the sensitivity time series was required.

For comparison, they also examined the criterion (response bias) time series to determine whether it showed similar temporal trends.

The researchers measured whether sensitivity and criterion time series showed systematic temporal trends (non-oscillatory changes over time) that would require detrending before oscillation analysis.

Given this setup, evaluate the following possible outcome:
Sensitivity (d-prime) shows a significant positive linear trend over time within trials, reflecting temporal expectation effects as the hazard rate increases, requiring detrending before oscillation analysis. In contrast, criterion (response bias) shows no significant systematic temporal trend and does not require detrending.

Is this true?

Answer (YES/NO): NO